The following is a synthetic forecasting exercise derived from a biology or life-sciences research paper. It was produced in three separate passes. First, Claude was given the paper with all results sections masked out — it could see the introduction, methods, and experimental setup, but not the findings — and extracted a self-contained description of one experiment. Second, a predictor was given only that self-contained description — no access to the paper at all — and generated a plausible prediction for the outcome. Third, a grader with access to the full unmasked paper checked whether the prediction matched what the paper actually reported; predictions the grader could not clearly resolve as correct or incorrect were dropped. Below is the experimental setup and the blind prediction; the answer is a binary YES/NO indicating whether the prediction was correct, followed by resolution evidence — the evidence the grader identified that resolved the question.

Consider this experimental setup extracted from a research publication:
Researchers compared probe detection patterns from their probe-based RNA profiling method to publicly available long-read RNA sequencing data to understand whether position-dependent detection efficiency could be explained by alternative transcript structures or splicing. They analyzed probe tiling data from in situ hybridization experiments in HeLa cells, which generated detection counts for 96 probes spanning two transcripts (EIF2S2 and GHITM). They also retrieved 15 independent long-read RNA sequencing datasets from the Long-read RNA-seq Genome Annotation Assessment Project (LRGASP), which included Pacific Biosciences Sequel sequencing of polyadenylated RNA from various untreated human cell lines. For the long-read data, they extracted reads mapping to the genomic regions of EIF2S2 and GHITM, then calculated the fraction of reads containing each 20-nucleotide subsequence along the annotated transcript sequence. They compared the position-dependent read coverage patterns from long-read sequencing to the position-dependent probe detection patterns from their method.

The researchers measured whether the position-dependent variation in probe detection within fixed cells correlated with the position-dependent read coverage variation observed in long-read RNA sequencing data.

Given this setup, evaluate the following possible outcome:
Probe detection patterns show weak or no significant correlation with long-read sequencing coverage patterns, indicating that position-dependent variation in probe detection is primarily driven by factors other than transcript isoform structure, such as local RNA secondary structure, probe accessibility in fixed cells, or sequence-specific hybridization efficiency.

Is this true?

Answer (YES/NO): NO